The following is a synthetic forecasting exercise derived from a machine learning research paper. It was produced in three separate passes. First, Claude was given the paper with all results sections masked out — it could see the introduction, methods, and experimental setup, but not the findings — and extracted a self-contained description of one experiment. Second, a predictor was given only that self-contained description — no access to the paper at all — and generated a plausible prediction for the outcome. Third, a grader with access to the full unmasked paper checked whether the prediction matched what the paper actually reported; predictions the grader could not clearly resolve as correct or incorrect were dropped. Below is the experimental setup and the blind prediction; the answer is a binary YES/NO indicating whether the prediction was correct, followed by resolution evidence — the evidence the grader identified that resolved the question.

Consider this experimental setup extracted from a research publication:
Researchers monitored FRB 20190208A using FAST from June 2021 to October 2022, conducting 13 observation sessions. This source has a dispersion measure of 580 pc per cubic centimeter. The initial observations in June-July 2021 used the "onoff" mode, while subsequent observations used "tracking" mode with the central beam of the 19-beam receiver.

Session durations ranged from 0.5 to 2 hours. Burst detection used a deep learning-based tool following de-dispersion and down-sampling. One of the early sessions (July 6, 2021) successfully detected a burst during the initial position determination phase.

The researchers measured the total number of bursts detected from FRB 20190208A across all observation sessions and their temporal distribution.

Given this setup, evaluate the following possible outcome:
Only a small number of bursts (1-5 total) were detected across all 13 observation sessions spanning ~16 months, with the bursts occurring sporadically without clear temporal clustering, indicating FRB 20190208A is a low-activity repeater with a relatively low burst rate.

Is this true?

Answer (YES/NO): NO